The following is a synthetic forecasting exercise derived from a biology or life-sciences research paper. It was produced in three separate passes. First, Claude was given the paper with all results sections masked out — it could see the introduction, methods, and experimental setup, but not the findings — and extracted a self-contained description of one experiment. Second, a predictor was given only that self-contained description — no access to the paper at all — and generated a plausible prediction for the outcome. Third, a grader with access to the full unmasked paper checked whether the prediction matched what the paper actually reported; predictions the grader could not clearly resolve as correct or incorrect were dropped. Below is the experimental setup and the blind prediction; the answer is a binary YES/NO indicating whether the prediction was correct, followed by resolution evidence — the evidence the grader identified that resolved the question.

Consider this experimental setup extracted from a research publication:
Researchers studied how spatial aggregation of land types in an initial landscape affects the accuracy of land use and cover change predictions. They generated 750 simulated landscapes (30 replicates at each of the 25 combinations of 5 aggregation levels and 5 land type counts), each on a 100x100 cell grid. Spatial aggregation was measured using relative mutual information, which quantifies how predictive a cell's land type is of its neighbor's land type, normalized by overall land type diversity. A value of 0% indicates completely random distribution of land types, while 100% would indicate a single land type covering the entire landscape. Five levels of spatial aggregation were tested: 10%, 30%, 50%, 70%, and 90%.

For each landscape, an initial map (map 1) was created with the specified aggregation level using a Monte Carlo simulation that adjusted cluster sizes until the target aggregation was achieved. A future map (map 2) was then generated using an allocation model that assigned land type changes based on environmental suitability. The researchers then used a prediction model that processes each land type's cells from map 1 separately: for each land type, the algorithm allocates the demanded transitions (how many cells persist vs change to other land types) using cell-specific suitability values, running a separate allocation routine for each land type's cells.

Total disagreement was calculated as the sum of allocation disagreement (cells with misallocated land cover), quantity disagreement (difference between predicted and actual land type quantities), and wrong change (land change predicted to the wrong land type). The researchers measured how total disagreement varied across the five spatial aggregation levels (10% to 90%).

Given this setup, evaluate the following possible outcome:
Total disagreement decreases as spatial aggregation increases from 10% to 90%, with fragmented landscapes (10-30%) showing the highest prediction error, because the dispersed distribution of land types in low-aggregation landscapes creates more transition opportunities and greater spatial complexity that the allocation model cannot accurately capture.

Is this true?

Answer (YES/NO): YES